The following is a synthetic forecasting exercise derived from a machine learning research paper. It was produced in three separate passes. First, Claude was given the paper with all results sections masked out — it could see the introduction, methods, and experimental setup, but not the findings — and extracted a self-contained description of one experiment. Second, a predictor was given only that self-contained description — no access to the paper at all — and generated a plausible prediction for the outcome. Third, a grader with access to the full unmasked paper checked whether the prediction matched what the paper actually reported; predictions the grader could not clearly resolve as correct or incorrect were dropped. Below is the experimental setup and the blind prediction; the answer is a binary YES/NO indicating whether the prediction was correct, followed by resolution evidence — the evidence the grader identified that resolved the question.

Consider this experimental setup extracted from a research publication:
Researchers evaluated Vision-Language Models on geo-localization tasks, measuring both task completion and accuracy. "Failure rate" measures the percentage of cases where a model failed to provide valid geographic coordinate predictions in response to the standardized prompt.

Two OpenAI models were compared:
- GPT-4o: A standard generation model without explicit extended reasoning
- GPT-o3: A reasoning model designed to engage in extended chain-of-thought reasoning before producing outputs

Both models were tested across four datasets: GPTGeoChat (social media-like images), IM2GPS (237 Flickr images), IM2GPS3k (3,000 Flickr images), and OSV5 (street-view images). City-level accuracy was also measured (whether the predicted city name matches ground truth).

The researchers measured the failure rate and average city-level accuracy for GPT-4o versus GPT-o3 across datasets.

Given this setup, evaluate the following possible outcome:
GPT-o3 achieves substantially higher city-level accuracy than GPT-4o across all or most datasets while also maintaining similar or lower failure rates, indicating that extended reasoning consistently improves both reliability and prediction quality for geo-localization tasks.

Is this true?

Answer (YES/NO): NO